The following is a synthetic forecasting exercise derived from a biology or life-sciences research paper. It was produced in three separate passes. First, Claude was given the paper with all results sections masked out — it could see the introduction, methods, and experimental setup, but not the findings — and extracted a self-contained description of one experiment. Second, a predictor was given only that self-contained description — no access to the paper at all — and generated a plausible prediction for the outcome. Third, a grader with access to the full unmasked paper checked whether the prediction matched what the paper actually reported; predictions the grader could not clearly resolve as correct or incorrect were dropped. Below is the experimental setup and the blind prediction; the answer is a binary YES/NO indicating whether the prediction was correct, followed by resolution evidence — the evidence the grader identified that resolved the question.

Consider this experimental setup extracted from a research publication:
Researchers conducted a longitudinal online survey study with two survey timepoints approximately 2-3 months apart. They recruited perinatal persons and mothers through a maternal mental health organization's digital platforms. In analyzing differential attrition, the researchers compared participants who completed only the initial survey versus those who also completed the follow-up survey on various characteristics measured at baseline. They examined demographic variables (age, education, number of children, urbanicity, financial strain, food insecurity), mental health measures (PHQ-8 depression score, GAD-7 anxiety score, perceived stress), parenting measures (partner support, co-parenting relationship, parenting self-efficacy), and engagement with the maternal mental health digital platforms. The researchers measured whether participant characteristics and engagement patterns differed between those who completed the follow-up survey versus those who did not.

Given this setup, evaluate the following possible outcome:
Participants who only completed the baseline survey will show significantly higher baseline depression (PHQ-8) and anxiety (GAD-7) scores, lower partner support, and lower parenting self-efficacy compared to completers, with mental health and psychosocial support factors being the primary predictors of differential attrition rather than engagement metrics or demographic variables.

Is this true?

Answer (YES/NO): NO